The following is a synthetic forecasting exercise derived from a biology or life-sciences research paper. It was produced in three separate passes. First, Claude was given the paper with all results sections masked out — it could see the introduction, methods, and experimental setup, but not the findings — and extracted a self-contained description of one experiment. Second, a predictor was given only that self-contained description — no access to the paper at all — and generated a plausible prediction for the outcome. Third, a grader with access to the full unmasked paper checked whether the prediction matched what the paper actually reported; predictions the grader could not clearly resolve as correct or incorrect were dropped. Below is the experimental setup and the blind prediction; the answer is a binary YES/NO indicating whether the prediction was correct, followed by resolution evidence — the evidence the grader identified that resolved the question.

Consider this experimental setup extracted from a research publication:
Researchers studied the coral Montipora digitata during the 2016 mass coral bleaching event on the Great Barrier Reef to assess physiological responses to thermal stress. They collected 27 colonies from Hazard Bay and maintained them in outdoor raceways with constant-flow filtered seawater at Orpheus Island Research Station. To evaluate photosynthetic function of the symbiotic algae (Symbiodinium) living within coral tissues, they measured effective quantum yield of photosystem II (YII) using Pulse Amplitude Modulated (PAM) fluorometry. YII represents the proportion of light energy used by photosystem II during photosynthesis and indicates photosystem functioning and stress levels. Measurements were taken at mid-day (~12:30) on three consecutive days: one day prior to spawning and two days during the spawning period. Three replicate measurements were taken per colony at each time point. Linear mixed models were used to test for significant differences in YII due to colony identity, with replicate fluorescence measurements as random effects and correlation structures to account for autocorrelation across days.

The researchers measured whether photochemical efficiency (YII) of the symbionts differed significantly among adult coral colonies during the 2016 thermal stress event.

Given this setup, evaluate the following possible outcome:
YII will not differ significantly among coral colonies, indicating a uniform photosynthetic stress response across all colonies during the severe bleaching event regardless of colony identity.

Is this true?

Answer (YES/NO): NO